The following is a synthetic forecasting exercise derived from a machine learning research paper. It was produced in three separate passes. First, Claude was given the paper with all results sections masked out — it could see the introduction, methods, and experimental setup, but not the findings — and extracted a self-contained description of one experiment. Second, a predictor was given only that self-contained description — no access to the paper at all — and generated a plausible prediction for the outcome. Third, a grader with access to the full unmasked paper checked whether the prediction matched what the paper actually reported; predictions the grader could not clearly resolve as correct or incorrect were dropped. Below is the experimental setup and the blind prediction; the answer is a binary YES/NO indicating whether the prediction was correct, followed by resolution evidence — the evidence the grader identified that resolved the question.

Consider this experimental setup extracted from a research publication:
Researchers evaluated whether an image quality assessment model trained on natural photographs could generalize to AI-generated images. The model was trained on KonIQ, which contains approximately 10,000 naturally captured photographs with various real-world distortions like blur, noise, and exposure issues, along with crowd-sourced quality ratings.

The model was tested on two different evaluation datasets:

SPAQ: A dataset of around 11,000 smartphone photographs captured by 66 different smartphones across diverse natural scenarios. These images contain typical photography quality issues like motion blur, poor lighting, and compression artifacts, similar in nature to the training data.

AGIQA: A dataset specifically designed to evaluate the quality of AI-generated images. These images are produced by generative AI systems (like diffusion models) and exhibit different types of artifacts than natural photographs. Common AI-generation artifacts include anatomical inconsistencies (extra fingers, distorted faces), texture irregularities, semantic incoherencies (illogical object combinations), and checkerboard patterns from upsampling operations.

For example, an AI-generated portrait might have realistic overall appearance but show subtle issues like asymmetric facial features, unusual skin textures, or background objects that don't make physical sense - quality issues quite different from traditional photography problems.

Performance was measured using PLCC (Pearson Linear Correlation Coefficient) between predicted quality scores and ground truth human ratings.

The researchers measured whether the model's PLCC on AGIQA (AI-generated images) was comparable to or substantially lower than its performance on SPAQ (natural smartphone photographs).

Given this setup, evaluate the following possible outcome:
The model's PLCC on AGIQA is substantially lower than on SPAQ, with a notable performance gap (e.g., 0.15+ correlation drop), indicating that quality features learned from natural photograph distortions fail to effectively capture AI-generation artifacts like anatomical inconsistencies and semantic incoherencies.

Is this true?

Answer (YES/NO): NO